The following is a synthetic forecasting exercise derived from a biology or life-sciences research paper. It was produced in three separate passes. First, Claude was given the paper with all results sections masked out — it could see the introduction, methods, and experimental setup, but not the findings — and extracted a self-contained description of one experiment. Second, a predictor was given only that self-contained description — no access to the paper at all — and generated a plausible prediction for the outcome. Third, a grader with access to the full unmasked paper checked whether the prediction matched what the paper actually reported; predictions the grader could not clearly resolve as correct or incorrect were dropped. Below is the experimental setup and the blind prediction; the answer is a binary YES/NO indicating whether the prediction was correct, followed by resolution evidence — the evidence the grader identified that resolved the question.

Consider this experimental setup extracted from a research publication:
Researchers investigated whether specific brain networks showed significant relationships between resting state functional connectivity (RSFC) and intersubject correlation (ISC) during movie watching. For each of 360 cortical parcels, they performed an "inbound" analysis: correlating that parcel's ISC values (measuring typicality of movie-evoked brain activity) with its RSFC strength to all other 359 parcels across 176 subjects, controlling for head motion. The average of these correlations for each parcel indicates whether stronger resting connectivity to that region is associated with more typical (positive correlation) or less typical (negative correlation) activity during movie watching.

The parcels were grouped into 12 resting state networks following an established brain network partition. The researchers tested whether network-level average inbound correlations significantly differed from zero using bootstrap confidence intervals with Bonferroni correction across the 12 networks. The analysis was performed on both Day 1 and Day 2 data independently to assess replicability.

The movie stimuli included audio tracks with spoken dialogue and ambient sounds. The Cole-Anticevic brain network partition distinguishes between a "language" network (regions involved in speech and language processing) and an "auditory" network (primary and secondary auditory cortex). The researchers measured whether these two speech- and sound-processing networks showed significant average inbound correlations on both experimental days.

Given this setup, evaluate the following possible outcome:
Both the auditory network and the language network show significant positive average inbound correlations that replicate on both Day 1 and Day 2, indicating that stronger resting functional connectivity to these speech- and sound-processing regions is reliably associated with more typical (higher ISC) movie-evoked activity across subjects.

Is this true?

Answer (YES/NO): NO